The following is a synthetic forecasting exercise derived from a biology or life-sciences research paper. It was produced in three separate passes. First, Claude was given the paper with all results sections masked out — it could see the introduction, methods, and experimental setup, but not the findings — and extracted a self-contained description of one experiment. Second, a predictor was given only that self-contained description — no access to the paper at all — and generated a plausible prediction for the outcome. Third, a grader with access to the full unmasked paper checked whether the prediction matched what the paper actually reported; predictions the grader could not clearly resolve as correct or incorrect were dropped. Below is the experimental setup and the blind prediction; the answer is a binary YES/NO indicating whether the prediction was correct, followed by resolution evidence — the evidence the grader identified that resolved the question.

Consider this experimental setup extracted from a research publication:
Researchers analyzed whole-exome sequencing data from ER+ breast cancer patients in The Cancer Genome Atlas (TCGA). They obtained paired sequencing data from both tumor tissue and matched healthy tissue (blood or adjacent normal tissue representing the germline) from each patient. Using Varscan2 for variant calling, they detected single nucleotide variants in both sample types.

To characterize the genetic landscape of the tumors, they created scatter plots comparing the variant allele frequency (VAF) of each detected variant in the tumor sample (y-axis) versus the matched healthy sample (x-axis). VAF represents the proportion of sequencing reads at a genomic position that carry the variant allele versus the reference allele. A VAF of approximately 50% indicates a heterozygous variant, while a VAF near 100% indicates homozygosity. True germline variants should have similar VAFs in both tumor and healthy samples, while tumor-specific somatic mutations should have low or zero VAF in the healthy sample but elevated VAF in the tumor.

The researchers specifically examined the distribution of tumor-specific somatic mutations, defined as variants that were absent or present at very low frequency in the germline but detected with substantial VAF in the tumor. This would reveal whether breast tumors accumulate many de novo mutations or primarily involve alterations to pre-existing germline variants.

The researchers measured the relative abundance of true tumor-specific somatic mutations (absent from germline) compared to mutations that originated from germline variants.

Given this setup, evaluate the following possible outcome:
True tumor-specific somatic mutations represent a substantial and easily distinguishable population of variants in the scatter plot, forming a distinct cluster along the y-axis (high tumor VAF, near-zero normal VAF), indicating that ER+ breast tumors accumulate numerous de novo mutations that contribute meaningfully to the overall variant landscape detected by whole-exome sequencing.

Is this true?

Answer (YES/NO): NO